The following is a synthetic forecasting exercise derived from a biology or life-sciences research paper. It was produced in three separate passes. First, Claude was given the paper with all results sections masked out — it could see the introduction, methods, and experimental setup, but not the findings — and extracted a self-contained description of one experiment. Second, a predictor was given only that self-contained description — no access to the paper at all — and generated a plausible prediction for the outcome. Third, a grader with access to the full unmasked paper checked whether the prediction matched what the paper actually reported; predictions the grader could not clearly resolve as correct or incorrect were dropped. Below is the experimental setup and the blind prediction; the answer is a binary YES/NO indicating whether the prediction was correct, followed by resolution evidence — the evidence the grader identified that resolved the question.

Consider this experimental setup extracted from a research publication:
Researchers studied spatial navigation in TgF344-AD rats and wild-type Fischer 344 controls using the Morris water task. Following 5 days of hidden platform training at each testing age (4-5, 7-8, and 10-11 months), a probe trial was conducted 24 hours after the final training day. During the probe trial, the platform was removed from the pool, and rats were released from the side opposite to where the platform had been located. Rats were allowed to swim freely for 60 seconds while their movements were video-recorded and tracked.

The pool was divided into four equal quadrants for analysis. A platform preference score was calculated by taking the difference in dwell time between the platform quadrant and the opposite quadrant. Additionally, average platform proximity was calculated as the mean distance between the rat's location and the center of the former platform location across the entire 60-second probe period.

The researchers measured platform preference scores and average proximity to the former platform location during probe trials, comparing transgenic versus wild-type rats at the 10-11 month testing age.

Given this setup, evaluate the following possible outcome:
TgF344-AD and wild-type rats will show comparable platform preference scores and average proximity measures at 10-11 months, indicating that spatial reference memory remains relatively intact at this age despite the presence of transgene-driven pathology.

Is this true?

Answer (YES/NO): YES